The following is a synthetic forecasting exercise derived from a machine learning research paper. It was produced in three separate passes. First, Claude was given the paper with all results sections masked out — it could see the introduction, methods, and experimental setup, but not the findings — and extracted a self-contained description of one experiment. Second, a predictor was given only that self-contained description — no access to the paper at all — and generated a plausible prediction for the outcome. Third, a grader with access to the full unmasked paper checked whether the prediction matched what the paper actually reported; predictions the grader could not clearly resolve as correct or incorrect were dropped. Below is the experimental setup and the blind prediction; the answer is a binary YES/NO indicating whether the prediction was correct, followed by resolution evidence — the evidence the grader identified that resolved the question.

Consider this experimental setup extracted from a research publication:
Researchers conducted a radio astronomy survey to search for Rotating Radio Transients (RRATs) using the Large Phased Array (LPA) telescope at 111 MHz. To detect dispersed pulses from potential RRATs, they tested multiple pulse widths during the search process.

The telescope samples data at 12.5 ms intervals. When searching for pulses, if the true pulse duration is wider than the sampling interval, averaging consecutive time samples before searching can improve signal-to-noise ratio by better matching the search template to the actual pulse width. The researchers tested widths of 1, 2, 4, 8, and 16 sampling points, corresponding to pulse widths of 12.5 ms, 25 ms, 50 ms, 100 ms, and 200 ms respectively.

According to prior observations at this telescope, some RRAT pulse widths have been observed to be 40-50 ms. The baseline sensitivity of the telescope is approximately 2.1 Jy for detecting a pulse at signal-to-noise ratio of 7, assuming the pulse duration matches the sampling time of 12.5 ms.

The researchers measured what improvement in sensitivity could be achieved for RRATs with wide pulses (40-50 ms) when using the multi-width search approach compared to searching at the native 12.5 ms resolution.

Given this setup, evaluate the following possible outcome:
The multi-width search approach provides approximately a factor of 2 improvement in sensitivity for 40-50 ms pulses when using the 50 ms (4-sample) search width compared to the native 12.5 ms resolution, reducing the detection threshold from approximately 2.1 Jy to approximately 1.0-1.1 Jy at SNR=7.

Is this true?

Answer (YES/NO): YES